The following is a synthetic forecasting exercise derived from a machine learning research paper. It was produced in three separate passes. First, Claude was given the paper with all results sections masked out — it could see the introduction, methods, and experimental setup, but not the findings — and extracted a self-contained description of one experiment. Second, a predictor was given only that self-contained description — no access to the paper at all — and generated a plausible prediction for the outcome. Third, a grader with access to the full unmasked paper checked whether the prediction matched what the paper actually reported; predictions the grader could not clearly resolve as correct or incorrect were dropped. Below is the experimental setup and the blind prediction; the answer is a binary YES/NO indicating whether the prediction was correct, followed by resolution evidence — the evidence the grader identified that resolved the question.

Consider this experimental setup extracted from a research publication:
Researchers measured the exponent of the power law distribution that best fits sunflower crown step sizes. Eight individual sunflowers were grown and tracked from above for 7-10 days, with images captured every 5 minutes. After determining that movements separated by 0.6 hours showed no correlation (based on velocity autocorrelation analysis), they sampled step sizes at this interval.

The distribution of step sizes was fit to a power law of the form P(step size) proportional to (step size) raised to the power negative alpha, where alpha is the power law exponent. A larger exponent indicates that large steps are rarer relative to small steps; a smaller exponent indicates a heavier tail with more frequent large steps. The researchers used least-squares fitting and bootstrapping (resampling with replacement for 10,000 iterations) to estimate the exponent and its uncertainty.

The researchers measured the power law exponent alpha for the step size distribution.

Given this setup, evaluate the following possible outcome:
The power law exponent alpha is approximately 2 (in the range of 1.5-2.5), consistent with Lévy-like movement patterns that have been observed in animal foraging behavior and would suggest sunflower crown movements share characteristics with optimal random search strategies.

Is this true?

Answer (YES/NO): NO